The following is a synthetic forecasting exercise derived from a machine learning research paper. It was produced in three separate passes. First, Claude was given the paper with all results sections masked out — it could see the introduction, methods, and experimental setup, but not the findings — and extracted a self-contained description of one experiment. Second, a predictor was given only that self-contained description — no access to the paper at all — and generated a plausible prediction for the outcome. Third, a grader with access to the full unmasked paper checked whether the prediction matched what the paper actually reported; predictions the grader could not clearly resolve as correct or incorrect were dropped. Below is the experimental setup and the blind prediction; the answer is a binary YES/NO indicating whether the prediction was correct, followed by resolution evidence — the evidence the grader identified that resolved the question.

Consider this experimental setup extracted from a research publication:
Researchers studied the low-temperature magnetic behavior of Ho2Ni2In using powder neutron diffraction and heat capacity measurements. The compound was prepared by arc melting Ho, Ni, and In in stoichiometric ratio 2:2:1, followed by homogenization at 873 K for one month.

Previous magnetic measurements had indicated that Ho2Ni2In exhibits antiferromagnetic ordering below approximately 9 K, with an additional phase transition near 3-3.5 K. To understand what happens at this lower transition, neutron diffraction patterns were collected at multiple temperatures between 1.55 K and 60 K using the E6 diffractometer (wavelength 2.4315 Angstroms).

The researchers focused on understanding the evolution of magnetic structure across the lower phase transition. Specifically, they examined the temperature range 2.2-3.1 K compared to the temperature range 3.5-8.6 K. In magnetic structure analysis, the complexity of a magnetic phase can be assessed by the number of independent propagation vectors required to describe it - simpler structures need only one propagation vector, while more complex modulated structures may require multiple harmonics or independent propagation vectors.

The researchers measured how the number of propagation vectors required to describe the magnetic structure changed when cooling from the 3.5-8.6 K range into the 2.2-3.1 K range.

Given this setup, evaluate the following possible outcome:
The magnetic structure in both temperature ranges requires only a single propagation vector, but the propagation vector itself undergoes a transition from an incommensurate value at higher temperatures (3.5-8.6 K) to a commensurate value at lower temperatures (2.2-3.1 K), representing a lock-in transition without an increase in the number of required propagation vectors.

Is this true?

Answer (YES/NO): NO